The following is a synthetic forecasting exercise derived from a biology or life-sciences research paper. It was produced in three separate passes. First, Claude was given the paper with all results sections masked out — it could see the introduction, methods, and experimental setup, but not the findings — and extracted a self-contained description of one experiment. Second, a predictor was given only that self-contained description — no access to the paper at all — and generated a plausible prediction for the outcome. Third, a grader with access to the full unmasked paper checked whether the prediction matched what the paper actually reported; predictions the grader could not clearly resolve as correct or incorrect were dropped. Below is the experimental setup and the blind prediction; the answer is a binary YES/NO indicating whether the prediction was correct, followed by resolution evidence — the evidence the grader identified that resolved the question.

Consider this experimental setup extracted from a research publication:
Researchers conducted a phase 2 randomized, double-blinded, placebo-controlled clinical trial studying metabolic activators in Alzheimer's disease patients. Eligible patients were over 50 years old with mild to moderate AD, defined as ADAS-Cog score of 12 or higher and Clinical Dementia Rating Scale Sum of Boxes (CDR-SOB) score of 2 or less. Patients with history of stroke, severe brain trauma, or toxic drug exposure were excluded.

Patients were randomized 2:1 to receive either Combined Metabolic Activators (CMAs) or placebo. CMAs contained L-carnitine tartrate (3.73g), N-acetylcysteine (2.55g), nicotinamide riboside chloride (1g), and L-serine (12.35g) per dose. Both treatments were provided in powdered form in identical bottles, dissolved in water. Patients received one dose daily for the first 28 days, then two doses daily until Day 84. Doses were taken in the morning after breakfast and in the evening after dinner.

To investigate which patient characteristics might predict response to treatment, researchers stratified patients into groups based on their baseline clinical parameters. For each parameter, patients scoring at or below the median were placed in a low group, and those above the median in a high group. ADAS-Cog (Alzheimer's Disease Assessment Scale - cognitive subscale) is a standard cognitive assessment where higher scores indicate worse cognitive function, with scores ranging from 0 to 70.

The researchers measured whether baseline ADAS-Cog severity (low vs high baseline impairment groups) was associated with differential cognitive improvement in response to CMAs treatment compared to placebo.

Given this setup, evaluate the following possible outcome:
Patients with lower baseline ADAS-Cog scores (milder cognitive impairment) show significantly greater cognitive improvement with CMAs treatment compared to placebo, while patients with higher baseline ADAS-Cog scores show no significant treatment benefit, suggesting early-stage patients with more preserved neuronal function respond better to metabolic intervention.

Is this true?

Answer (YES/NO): NO